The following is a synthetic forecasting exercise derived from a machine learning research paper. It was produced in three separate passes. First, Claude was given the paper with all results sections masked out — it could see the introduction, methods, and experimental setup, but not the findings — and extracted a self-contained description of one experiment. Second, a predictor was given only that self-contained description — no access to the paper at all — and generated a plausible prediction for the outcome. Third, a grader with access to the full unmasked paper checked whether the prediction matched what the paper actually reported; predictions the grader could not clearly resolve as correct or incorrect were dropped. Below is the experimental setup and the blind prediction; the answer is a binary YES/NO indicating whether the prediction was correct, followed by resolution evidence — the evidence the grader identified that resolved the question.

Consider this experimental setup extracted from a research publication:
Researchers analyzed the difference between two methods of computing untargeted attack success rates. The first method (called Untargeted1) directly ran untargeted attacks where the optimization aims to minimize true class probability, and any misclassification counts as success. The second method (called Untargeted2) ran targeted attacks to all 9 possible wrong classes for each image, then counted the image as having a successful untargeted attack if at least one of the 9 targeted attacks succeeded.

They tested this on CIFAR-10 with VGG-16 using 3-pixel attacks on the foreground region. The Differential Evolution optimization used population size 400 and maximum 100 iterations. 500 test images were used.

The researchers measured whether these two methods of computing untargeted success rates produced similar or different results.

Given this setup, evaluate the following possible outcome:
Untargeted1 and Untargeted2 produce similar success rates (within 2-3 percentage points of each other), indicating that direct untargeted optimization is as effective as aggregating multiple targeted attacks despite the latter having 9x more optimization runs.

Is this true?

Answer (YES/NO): NO